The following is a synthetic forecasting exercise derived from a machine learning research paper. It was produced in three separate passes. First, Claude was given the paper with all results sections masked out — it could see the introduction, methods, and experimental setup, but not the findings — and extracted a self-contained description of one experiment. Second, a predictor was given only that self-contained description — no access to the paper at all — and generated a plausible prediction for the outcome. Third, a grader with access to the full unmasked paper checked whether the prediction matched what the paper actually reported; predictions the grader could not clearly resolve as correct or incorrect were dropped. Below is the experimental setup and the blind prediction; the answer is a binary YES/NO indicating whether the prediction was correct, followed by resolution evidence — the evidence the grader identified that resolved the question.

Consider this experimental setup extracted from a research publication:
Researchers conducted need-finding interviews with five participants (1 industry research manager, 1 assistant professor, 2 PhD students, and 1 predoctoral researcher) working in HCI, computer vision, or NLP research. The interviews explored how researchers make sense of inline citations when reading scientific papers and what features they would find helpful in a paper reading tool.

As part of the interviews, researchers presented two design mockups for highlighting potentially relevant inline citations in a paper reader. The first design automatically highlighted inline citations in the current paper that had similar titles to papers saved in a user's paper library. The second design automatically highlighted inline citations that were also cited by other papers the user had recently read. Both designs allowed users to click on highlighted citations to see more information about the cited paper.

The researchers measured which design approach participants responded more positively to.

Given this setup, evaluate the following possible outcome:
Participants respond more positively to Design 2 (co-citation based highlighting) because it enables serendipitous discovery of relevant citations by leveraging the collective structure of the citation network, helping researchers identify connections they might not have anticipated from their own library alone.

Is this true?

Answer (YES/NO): YES